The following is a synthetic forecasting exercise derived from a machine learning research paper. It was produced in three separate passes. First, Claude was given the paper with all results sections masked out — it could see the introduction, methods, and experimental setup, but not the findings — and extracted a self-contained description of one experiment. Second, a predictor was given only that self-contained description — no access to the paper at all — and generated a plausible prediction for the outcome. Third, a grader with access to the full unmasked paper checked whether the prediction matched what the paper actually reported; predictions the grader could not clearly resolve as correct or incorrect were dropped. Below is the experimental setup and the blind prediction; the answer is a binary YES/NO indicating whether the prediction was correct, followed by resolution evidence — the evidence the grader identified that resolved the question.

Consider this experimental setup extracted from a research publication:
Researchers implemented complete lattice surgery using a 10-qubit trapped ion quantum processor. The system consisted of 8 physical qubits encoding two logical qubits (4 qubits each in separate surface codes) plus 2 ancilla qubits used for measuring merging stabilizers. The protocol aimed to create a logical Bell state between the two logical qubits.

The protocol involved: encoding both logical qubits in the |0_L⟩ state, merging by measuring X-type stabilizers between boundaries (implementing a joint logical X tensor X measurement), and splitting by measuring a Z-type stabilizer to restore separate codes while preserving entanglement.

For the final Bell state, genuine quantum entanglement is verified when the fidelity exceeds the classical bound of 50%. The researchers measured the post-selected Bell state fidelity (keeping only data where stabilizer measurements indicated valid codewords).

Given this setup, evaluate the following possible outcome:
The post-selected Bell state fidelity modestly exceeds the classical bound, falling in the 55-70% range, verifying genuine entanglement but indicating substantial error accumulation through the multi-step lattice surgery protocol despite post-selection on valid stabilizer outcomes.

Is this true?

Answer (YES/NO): NO